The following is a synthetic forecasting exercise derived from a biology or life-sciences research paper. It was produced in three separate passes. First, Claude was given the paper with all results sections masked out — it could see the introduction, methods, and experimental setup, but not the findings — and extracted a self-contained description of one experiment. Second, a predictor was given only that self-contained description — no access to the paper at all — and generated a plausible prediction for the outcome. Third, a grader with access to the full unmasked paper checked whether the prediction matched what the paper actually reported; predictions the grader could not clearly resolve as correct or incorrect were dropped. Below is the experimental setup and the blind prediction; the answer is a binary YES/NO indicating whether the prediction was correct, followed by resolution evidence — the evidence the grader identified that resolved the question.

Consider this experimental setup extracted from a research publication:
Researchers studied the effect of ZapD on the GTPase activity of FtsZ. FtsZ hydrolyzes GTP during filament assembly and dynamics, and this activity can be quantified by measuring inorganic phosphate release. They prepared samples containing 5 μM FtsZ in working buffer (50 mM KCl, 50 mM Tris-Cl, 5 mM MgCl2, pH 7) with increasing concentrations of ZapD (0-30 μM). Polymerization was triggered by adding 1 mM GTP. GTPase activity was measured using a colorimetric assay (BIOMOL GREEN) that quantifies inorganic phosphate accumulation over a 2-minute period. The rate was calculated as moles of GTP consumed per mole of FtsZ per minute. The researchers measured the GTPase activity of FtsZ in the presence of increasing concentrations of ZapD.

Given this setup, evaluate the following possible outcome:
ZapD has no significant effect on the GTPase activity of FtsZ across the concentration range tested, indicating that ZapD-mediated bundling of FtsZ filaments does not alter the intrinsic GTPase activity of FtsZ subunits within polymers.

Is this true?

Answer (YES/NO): NO